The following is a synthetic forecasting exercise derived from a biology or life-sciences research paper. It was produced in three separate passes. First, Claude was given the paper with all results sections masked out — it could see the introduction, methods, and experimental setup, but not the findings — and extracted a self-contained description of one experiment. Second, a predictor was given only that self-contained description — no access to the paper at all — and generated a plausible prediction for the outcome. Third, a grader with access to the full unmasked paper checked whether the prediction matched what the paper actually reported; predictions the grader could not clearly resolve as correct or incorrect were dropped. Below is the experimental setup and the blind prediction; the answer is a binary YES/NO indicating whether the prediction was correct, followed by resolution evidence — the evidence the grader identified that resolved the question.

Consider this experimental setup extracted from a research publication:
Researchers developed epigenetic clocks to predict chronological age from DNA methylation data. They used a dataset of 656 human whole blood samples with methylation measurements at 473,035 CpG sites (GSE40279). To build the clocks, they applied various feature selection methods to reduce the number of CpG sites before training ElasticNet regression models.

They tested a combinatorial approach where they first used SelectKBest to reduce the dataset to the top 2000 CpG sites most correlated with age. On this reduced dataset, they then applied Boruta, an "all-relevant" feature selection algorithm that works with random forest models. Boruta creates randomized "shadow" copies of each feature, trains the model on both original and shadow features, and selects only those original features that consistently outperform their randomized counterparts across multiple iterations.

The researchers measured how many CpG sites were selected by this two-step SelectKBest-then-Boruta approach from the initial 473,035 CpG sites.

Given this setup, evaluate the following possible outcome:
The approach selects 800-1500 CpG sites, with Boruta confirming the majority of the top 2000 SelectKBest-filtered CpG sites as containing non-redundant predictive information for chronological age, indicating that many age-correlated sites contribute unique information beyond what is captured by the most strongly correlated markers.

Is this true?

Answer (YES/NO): NO